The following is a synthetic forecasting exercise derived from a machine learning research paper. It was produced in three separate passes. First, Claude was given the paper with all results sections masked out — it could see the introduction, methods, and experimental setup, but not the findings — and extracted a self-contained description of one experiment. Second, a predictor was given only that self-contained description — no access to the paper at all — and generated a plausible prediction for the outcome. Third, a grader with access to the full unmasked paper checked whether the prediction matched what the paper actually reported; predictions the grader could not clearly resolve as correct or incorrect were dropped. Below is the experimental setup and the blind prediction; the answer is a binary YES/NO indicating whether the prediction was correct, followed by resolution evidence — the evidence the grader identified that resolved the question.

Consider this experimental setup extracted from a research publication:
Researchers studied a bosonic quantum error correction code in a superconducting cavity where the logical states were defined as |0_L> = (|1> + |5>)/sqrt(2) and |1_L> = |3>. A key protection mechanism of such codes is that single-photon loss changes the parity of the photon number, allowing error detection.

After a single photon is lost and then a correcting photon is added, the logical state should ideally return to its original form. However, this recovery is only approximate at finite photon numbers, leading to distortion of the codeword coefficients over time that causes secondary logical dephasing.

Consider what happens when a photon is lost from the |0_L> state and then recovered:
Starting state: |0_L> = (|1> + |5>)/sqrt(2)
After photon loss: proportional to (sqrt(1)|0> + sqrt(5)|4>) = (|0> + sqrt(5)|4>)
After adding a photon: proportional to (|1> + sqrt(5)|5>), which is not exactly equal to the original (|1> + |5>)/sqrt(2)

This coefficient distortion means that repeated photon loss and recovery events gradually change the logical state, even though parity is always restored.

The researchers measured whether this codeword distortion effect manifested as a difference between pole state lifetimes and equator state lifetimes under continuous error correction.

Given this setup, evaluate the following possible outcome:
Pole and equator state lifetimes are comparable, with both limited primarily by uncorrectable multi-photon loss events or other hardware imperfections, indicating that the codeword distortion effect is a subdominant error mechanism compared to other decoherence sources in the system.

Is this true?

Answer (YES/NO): YES